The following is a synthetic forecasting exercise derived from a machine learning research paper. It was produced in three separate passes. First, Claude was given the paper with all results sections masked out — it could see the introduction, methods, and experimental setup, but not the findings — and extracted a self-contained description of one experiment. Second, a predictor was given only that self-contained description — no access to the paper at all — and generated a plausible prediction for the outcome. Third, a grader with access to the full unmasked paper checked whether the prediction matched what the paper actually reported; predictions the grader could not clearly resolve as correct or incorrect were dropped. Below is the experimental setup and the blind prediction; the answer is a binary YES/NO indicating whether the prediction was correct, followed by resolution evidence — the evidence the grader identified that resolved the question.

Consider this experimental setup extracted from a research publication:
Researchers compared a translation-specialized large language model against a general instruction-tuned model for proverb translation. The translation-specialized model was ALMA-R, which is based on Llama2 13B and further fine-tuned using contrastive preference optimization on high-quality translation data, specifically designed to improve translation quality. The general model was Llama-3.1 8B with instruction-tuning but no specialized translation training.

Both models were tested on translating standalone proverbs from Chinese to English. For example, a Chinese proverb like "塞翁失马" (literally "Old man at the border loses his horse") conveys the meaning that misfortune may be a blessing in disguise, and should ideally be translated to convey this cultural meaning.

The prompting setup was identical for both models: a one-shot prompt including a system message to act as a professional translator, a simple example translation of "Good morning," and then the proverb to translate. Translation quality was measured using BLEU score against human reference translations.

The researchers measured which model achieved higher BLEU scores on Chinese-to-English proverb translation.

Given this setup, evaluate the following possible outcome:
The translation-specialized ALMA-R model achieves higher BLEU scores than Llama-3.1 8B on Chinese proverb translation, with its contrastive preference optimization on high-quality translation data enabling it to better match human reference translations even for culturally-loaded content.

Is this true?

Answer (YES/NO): NO